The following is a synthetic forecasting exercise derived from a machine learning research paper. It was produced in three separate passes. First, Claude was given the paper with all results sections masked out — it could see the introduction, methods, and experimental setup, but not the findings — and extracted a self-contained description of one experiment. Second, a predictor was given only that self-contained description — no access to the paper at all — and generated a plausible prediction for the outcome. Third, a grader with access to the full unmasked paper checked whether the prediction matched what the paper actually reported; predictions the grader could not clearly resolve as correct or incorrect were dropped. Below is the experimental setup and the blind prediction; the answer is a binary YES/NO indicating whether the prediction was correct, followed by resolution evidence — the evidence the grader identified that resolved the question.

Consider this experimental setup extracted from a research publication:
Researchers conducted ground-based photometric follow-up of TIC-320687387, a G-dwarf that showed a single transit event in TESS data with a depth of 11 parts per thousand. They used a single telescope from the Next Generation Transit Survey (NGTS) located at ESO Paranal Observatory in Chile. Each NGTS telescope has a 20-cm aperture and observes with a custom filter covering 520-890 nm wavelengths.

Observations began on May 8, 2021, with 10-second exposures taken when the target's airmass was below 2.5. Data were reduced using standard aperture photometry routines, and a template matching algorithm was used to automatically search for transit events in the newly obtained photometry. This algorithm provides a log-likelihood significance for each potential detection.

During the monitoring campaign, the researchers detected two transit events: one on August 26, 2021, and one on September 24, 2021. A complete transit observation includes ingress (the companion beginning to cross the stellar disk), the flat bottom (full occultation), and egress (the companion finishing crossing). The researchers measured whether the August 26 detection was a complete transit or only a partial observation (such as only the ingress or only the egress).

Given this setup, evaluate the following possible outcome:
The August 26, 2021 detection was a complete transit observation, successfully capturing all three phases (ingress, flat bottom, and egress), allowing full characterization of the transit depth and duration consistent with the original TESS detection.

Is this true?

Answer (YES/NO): NO